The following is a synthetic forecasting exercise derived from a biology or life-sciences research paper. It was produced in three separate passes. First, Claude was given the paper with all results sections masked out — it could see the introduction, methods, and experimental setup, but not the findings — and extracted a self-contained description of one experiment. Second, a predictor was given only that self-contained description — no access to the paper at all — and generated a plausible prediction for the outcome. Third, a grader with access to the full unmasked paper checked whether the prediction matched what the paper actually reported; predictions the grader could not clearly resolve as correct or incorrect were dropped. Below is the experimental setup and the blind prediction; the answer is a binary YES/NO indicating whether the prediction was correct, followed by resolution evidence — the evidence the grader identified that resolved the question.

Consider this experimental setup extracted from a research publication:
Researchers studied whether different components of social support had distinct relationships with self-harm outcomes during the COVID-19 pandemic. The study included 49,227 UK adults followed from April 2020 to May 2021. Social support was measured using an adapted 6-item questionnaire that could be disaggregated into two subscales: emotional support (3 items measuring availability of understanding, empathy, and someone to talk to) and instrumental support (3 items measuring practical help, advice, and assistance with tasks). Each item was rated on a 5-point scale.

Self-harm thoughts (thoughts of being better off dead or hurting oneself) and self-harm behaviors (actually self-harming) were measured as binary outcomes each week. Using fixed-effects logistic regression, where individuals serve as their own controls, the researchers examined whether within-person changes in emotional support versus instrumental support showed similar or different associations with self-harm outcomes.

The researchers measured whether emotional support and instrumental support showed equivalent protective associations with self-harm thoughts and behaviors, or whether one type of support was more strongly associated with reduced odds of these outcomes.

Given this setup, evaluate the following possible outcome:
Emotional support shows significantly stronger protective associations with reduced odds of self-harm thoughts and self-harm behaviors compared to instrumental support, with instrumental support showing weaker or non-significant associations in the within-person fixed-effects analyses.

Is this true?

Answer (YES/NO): NO